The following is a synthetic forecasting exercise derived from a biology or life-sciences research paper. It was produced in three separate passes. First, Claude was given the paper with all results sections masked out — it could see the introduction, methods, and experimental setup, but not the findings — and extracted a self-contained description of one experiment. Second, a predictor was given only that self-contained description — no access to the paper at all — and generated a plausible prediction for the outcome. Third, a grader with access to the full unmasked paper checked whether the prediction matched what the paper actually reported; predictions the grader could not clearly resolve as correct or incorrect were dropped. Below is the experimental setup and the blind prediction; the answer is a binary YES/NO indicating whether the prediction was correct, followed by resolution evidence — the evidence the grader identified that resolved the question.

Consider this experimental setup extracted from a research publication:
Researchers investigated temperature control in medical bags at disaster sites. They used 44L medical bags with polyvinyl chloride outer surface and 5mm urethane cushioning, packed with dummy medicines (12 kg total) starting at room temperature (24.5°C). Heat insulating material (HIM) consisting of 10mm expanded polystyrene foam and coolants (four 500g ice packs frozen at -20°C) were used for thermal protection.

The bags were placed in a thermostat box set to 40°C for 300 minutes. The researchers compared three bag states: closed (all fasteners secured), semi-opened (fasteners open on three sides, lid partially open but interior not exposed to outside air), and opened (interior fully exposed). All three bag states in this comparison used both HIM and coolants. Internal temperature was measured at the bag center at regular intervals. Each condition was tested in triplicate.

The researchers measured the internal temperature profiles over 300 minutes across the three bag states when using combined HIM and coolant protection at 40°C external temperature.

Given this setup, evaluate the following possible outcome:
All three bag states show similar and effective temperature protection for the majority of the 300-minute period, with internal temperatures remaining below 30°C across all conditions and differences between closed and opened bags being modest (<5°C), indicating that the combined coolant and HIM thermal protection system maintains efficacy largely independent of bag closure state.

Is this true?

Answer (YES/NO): NO